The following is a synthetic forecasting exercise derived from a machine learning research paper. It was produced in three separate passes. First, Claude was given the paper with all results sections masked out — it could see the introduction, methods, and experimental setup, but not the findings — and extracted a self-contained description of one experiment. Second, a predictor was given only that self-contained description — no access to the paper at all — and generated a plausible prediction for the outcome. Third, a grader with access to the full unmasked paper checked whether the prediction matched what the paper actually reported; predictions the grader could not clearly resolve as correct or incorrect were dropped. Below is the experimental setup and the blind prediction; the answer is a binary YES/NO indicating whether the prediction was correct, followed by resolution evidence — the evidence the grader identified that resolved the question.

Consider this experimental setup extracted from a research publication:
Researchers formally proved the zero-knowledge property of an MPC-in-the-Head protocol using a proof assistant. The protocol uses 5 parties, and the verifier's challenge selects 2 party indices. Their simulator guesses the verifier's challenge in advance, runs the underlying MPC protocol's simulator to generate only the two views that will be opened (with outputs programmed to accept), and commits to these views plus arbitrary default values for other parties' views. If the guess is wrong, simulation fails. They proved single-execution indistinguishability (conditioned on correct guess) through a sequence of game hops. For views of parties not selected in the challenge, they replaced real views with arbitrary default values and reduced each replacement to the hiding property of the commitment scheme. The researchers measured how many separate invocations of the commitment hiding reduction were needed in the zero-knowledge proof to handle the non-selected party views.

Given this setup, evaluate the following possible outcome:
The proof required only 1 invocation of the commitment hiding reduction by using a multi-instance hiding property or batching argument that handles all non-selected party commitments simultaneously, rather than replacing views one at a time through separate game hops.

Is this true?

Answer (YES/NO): NO